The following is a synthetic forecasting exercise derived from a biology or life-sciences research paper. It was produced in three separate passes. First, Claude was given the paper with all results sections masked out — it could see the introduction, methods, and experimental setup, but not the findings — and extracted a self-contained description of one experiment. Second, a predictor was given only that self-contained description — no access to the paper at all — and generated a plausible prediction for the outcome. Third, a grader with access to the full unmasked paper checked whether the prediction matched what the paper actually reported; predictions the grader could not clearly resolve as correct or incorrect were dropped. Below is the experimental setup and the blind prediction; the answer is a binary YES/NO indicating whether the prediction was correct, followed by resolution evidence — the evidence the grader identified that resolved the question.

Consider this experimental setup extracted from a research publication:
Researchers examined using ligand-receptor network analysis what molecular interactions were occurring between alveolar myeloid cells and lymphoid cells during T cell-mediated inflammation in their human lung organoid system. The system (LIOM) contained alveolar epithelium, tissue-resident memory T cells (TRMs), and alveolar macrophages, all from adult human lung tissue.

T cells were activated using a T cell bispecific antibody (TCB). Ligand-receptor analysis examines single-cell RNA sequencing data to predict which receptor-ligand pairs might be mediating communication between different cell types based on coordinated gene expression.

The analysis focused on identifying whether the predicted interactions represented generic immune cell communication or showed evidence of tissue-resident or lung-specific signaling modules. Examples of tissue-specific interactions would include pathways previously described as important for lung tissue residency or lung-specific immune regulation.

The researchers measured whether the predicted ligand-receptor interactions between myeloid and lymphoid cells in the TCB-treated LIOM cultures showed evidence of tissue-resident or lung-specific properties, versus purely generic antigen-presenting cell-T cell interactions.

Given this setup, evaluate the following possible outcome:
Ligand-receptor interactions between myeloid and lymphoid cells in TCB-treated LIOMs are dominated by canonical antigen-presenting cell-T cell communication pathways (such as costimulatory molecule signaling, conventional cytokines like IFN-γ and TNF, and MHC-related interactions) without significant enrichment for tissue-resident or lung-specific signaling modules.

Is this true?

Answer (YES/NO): NO